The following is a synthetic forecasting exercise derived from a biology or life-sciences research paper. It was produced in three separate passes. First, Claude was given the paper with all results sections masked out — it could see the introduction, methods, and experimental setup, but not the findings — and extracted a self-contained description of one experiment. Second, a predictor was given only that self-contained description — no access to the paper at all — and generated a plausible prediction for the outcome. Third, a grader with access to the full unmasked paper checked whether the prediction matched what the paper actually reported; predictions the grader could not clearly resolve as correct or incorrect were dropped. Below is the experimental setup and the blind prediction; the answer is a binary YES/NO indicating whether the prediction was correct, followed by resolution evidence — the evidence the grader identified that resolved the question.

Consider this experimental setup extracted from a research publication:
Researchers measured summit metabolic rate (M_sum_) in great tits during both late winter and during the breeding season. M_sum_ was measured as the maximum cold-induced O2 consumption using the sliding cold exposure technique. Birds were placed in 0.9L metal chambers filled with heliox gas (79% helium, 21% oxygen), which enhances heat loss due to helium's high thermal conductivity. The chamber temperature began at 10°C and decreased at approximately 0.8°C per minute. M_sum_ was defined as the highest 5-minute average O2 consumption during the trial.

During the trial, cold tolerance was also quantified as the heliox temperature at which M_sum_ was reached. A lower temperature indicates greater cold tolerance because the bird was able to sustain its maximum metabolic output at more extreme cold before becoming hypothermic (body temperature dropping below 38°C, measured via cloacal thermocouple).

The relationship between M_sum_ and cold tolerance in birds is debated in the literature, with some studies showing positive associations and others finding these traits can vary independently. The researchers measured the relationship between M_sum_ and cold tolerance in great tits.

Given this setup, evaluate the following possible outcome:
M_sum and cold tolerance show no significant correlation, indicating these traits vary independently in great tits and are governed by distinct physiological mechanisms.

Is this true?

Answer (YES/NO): NO